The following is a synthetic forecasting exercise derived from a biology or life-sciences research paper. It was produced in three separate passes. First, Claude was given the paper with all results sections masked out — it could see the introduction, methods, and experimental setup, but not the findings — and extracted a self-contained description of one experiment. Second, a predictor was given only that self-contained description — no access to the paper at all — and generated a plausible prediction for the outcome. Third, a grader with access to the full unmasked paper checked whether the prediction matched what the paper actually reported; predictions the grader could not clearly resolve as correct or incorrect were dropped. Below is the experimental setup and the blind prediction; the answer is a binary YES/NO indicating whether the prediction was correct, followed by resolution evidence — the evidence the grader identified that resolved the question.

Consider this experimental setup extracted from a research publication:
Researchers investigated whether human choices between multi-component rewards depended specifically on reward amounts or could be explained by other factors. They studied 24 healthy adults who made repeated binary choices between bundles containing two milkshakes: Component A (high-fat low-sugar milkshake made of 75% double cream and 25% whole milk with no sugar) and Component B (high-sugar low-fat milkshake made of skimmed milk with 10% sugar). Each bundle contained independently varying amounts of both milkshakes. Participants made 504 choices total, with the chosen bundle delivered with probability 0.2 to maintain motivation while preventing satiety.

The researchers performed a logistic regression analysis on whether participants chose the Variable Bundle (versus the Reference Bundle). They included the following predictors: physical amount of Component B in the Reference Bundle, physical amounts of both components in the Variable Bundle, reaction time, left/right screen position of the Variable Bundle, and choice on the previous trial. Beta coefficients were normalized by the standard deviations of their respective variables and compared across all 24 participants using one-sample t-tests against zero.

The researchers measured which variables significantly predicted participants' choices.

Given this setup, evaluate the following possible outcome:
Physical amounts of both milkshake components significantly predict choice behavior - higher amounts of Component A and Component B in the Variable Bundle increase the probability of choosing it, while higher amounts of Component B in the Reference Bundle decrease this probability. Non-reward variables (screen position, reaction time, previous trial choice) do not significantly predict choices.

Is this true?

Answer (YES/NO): YES